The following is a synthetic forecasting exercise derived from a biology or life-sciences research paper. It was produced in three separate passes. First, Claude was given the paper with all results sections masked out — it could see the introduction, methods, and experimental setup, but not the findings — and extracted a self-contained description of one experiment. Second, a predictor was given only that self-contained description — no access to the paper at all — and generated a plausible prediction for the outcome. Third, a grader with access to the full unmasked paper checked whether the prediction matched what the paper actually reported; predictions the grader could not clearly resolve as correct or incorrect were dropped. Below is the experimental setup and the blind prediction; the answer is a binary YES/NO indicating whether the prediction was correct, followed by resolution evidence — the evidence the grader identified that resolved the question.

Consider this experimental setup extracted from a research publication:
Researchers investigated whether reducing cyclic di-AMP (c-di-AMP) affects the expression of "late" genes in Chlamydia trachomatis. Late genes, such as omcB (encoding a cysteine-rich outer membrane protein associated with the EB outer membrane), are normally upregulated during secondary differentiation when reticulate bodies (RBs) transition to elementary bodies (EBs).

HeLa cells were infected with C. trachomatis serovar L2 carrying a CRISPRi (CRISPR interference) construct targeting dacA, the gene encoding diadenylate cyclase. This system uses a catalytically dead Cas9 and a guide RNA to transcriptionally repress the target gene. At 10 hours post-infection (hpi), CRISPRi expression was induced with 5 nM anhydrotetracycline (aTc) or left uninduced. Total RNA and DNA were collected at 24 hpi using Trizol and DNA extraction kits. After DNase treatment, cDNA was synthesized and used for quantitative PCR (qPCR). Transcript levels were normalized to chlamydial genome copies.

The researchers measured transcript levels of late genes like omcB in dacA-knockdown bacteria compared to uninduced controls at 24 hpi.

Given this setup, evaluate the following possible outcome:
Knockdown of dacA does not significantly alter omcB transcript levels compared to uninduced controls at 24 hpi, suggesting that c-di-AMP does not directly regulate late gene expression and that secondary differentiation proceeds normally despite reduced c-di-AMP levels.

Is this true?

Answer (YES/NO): NO